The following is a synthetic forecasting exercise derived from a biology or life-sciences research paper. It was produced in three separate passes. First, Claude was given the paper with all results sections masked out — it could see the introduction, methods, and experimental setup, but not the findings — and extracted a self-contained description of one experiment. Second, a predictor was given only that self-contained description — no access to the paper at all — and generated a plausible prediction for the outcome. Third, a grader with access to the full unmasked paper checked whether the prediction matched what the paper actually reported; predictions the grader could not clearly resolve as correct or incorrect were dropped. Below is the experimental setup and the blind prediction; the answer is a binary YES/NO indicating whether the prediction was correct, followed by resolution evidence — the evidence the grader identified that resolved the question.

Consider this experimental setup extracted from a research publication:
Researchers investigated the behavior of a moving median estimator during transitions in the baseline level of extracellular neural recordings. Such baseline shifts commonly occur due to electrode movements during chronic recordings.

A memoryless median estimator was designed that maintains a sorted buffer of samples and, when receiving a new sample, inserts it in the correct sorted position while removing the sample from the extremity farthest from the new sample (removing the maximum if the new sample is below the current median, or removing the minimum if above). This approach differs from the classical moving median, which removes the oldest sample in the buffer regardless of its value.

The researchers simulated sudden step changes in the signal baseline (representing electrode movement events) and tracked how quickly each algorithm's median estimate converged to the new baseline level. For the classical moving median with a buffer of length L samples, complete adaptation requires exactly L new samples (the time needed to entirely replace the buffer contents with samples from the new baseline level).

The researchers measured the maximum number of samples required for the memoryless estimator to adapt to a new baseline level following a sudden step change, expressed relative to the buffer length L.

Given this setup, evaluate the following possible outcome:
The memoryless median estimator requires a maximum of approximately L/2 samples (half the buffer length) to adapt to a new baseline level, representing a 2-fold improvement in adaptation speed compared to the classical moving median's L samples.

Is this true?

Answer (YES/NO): NO